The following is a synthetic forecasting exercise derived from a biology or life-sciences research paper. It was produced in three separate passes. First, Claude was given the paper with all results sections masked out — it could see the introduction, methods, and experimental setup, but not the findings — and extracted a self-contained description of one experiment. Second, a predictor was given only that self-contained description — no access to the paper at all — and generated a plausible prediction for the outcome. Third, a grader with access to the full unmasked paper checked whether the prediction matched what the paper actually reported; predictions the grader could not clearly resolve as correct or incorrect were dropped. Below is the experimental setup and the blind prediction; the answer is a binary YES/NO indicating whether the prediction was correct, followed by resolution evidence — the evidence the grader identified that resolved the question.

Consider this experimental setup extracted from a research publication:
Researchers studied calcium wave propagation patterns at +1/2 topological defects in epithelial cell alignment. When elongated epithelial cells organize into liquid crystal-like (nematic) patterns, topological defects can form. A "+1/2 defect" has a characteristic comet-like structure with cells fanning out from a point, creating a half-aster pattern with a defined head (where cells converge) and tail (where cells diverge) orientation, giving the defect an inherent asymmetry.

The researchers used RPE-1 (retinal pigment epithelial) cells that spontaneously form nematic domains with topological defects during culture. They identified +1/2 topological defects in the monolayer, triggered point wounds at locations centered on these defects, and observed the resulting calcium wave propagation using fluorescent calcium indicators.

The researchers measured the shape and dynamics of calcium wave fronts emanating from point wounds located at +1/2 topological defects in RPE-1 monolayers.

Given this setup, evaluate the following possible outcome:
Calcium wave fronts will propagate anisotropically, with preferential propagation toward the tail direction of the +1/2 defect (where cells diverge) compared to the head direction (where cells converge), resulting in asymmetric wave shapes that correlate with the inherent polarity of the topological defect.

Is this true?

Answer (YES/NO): NO